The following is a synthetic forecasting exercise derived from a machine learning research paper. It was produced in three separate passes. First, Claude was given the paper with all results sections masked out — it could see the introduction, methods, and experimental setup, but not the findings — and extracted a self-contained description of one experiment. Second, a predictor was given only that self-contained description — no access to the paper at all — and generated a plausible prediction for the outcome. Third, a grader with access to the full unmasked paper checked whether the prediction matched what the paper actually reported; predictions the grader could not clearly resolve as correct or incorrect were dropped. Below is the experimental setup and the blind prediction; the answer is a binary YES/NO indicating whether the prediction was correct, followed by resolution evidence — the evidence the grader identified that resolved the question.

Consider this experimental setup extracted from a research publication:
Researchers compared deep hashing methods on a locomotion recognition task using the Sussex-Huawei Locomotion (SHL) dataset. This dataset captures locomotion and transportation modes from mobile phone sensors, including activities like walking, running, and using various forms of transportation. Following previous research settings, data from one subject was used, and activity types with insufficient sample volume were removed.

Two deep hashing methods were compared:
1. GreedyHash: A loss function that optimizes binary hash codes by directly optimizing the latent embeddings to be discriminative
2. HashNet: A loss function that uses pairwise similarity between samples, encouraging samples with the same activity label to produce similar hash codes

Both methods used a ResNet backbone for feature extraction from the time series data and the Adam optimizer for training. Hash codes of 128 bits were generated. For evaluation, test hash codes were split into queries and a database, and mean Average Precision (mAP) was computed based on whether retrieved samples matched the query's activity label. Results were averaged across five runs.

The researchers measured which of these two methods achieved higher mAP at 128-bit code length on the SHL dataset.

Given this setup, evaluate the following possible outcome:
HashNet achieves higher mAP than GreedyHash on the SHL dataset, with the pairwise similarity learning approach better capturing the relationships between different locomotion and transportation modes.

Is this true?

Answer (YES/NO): YES